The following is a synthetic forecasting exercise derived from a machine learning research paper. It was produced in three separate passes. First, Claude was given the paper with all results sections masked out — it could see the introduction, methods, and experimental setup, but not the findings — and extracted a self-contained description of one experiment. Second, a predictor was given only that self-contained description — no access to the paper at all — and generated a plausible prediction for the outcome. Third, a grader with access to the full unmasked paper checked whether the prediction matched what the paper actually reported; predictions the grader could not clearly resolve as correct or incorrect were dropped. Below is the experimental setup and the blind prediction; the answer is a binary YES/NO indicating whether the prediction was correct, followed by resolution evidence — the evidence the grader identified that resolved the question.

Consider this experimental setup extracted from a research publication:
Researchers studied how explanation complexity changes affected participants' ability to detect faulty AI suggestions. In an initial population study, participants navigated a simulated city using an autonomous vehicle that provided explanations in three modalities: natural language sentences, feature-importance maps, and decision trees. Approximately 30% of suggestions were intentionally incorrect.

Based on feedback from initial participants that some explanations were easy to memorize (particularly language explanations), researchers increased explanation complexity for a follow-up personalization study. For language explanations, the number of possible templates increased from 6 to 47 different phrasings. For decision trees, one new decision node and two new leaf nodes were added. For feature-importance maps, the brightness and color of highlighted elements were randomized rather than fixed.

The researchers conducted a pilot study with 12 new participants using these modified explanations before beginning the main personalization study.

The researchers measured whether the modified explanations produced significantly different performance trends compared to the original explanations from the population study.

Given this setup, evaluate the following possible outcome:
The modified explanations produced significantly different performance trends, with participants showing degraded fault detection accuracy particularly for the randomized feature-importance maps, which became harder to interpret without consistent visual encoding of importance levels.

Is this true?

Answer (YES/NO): NO